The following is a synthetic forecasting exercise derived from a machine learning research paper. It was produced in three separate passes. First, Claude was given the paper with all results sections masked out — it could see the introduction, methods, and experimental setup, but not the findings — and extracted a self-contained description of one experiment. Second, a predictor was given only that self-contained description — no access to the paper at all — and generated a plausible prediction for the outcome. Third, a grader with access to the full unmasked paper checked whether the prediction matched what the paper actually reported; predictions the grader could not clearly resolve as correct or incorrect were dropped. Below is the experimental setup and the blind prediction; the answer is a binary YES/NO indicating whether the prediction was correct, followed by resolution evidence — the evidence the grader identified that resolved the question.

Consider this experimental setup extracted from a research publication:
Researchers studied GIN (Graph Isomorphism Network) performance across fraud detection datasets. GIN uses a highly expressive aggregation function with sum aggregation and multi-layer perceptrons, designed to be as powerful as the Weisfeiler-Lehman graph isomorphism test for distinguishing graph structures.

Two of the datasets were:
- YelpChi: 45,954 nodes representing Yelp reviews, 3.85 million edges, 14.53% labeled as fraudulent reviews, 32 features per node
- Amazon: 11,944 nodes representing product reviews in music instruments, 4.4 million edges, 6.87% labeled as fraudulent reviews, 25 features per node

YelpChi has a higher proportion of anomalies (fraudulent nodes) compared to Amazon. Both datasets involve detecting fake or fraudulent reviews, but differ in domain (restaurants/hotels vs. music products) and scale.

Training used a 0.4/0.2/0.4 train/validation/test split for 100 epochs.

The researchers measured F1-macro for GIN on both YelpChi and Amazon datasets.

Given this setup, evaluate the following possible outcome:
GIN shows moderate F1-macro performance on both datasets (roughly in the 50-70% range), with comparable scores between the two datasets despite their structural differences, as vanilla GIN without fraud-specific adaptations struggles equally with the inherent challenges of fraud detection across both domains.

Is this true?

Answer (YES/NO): NO